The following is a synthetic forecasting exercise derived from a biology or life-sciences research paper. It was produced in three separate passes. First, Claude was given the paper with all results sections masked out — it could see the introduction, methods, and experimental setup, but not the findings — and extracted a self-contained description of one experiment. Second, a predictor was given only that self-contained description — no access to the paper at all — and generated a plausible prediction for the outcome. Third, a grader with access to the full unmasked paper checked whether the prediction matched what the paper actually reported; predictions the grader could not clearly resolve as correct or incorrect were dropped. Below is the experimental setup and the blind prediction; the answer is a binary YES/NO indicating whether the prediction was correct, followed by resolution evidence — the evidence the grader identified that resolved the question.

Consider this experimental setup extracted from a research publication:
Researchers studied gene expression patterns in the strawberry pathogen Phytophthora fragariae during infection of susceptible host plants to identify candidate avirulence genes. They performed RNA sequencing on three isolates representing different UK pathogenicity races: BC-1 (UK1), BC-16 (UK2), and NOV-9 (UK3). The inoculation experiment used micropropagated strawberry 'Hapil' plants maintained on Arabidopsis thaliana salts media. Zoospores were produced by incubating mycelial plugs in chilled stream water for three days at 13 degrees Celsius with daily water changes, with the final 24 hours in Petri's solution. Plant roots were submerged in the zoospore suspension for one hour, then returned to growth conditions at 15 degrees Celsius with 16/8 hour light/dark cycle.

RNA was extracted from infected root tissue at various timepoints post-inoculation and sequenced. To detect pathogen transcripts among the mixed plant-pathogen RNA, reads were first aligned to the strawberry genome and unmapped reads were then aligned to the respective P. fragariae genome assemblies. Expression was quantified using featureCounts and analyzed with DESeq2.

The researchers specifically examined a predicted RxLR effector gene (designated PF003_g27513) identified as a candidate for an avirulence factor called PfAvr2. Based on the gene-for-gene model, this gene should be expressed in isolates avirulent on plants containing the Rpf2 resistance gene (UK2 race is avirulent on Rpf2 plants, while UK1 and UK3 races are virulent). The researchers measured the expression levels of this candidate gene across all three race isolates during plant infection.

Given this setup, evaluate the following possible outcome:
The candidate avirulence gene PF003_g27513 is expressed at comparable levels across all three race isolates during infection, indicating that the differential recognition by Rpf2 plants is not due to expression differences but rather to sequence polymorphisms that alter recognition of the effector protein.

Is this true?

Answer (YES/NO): NO